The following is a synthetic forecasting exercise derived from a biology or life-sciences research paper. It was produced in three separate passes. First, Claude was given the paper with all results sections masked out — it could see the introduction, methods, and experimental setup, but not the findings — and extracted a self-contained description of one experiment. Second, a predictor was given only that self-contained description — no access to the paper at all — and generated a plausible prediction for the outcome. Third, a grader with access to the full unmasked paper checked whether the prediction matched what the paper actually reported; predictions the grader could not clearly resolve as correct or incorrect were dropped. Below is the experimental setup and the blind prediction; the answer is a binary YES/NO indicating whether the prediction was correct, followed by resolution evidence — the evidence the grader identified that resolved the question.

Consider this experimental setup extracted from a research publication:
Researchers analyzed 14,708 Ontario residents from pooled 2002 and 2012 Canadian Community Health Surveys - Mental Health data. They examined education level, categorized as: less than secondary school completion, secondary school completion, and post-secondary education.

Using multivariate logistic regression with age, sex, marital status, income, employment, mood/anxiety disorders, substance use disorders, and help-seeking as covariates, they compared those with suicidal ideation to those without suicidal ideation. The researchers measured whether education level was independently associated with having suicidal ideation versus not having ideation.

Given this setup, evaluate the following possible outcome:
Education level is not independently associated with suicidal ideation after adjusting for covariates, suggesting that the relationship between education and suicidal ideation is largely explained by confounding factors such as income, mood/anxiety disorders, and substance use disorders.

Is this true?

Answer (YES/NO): NO